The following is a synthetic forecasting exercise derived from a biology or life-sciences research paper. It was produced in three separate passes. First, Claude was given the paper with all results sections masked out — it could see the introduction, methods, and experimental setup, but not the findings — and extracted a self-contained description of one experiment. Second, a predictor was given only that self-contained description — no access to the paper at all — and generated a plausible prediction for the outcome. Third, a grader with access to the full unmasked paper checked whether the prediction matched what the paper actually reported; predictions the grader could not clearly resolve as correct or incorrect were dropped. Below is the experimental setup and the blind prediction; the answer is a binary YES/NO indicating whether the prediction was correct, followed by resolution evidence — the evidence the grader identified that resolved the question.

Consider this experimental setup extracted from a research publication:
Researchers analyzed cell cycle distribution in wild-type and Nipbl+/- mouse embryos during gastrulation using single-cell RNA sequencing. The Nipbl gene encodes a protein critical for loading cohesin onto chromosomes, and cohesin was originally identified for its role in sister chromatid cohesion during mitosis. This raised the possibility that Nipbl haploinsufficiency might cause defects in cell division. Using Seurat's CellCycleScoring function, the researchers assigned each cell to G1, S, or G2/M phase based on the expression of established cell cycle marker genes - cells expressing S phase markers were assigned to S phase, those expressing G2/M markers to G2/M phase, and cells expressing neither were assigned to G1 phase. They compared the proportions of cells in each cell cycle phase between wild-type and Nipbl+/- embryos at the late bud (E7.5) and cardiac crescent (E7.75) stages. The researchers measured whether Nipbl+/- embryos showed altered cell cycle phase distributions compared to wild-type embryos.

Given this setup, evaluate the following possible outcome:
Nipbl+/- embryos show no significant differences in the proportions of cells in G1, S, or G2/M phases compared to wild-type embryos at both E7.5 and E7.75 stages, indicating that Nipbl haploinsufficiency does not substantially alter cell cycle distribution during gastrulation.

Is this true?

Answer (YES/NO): NO